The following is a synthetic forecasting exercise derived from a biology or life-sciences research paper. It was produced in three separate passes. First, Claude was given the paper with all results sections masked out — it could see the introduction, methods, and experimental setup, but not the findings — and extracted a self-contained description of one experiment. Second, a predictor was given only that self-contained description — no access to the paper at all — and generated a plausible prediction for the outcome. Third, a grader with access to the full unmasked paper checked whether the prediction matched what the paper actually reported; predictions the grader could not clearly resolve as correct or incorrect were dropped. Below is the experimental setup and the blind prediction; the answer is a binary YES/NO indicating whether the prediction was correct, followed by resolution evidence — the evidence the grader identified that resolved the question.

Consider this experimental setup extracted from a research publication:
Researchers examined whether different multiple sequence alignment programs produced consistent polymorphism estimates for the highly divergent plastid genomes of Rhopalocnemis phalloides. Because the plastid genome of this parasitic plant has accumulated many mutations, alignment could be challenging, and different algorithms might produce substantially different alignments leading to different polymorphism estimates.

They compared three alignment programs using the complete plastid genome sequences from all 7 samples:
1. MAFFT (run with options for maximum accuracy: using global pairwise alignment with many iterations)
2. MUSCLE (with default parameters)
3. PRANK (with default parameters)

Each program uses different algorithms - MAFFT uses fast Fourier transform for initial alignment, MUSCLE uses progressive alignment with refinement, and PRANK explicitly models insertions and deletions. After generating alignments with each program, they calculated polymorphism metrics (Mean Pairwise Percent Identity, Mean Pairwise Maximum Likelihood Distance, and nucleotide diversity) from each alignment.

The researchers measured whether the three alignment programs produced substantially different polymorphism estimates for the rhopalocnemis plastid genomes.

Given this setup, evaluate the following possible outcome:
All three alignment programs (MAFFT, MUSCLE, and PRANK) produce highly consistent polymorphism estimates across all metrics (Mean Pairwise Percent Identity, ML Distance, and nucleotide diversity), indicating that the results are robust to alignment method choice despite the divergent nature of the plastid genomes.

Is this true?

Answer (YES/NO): YES